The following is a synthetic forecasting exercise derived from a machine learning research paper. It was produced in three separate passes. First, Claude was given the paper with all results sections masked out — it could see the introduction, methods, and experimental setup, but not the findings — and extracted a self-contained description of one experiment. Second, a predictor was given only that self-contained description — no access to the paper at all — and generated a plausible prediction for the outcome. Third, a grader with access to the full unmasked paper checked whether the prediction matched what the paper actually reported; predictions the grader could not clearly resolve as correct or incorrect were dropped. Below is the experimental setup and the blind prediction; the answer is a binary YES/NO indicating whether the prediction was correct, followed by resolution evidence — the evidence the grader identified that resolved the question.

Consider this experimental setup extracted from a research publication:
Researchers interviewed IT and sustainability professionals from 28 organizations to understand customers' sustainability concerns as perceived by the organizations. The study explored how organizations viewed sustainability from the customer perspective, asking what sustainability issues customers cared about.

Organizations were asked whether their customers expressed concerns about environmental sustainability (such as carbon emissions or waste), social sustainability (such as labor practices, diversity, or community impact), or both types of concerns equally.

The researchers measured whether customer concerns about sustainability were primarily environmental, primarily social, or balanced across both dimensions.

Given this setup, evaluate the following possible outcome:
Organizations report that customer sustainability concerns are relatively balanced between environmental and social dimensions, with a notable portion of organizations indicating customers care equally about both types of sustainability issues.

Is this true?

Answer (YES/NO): NO